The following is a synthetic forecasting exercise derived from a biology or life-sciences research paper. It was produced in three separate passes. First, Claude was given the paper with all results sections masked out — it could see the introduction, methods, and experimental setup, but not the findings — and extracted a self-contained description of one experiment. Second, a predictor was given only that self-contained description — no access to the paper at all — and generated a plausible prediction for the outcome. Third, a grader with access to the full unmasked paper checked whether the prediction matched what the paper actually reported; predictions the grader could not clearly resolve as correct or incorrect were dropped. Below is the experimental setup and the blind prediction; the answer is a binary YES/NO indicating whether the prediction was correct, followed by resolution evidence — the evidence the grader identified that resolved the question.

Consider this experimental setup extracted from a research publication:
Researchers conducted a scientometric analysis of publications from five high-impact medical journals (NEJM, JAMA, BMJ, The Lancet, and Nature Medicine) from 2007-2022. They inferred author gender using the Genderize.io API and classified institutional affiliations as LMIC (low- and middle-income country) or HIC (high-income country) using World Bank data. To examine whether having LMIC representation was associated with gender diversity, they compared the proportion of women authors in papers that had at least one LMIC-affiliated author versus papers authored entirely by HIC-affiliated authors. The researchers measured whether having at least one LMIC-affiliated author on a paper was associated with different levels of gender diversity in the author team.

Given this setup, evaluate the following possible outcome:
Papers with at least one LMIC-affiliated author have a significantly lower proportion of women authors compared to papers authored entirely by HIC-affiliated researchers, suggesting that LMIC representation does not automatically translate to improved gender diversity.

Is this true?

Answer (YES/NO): NO